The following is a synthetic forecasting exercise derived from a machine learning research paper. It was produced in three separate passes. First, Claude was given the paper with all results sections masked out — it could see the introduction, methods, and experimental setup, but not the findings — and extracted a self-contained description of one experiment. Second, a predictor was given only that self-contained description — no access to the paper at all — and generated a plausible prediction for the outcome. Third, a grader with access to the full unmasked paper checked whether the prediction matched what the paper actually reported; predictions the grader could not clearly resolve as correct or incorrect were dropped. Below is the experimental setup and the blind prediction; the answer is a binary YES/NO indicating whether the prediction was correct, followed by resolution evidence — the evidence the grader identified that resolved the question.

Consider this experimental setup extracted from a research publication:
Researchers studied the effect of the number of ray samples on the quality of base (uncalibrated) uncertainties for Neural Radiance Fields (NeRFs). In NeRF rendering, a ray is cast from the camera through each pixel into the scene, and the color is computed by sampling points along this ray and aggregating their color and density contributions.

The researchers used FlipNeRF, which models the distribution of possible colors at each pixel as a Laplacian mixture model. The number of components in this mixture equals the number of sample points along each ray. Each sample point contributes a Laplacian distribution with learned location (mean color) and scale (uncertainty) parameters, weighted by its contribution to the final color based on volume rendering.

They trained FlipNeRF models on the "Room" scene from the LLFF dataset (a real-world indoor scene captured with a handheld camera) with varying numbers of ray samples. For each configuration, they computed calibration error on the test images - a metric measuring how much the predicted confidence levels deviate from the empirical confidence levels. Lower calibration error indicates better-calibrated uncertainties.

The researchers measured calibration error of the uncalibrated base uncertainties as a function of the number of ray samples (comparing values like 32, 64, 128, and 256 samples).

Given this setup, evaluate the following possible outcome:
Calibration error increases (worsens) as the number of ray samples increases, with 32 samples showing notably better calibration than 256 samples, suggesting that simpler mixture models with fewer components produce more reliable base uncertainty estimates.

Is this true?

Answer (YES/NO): NO